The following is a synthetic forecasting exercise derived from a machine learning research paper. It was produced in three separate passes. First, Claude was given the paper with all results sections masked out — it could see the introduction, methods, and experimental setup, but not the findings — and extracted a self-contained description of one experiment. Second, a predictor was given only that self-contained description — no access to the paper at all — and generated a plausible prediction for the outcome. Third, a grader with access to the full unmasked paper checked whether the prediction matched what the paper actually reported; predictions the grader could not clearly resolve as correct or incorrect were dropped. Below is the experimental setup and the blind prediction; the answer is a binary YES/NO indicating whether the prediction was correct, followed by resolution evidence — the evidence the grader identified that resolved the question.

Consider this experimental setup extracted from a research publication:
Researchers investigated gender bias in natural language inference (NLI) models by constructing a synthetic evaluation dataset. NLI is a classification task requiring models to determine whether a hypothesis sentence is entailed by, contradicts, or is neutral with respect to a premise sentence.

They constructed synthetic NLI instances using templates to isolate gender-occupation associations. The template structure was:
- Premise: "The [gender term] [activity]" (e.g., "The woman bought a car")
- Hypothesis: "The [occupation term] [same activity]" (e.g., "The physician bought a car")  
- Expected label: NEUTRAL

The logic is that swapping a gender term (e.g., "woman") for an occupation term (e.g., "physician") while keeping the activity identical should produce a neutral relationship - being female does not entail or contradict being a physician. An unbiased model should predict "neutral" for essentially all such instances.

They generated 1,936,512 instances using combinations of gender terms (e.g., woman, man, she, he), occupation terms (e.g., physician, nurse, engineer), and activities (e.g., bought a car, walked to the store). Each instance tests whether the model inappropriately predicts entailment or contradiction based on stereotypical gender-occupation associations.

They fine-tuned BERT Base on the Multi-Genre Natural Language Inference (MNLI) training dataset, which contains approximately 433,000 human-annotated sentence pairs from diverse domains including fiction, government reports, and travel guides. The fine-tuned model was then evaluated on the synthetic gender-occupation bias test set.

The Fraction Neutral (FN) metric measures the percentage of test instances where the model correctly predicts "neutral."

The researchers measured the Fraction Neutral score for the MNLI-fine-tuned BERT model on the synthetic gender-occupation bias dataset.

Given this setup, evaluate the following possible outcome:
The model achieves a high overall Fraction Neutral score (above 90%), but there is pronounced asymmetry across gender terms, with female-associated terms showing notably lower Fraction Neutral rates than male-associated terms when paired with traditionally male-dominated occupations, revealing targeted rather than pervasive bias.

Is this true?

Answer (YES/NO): NO